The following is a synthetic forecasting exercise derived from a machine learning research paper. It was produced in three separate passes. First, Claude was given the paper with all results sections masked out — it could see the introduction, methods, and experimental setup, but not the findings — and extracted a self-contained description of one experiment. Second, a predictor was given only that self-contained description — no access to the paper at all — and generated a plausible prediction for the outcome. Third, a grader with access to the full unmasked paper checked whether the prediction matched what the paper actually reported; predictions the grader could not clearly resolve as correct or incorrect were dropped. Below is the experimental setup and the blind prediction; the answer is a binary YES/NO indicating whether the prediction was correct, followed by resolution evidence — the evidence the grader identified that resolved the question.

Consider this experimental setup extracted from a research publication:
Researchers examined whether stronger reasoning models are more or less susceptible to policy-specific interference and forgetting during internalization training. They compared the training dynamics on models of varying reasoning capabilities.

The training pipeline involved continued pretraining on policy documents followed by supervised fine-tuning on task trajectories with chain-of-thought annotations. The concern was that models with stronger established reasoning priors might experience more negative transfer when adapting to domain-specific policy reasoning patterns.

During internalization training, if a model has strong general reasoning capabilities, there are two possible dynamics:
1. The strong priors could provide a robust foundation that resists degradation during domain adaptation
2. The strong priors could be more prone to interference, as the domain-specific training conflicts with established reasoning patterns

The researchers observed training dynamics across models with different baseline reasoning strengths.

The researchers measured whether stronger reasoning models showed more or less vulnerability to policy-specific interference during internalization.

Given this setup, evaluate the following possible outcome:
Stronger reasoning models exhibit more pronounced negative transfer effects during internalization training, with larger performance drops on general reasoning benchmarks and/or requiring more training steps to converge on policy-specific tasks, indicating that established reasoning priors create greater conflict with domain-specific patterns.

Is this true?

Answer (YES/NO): NO